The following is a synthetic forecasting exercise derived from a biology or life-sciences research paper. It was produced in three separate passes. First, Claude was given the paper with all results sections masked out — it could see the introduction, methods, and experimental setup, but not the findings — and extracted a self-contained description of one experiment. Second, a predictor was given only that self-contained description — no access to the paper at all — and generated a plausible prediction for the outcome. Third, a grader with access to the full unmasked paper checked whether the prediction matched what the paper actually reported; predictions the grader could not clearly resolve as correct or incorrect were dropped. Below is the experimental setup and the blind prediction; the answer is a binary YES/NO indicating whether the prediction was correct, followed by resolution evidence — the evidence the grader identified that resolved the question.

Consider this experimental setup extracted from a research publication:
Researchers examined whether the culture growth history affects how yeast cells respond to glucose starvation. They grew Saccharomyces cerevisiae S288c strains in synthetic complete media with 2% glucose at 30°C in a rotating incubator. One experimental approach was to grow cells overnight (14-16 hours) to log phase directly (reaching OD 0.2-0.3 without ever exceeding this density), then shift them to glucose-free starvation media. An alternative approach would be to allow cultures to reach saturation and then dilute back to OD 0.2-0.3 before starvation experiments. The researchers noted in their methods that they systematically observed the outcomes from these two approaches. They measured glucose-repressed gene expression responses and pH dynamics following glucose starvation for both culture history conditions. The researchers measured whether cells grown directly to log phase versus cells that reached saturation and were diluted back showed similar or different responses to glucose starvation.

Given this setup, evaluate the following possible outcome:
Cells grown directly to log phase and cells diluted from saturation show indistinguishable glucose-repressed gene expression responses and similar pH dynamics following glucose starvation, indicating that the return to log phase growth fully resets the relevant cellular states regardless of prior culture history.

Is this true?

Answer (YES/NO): NO